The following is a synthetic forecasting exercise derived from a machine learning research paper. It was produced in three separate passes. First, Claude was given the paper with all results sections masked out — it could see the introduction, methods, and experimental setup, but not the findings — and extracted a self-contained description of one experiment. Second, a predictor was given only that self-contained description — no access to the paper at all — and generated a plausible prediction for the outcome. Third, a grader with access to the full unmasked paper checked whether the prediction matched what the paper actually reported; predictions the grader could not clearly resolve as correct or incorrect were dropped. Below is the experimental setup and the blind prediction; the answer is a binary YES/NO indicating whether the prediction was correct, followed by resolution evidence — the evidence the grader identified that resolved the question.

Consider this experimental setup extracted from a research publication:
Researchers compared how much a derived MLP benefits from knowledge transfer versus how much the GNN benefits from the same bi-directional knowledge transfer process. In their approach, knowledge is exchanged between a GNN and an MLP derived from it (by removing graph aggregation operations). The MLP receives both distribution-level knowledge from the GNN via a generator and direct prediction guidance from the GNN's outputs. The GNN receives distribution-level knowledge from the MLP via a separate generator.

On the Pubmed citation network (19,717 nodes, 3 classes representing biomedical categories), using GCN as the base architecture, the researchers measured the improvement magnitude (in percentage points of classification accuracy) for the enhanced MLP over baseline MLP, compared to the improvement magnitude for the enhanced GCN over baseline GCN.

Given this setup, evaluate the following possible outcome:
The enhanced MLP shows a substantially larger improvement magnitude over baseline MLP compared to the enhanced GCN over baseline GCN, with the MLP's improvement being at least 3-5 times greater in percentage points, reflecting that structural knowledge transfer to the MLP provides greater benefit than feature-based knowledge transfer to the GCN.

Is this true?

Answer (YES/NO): YES